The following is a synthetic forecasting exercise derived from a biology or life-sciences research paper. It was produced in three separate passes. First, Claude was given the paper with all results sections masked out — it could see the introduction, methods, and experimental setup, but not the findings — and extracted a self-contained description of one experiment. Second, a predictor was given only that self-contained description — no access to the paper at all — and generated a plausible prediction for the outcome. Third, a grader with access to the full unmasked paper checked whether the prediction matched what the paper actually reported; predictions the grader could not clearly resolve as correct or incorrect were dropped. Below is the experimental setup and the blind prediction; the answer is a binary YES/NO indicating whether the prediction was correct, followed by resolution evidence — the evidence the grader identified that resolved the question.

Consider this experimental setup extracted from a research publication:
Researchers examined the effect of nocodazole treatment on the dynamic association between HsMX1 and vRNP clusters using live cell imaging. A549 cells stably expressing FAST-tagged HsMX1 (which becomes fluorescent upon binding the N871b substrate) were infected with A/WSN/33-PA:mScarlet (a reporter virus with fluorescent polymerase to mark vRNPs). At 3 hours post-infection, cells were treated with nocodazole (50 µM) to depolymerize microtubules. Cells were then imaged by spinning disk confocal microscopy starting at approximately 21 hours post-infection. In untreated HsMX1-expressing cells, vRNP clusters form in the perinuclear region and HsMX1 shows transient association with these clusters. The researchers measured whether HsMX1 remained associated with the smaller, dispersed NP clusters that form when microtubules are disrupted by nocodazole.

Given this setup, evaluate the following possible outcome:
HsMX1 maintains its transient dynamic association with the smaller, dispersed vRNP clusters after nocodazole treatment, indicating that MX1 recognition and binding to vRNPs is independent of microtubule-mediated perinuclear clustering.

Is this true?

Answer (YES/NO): NO